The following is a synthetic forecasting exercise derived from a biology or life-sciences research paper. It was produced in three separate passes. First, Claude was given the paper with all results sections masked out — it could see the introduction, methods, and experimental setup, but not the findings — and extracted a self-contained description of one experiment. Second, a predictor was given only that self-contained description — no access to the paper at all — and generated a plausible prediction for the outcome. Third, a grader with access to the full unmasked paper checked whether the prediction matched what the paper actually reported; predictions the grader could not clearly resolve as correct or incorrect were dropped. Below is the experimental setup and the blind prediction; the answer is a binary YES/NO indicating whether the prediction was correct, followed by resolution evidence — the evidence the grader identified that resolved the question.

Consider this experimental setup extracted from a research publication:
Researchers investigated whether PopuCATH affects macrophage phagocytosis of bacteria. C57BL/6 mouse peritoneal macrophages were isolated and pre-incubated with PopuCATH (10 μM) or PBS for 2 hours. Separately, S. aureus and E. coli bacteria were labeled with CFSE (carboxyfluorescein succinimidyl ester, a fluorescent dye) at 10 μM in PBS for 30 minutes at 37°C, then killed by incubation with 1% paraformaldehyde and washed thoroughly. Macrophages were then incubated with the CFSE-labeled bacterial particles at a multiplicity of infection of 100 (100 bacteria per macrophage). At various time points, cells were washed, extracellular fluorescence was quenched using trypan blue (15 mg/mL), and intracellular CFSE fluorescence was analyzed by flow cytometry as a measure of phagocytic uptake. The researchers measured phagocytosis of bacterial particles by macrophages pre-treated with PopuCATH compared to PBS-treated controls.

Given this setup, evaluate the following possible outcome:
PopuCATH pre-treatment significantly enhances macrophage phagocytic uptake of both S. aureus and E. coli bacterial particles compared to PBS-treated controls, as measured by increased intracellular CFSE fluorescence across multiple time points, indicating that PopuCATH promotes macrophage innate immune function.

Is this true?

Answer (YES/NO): NO